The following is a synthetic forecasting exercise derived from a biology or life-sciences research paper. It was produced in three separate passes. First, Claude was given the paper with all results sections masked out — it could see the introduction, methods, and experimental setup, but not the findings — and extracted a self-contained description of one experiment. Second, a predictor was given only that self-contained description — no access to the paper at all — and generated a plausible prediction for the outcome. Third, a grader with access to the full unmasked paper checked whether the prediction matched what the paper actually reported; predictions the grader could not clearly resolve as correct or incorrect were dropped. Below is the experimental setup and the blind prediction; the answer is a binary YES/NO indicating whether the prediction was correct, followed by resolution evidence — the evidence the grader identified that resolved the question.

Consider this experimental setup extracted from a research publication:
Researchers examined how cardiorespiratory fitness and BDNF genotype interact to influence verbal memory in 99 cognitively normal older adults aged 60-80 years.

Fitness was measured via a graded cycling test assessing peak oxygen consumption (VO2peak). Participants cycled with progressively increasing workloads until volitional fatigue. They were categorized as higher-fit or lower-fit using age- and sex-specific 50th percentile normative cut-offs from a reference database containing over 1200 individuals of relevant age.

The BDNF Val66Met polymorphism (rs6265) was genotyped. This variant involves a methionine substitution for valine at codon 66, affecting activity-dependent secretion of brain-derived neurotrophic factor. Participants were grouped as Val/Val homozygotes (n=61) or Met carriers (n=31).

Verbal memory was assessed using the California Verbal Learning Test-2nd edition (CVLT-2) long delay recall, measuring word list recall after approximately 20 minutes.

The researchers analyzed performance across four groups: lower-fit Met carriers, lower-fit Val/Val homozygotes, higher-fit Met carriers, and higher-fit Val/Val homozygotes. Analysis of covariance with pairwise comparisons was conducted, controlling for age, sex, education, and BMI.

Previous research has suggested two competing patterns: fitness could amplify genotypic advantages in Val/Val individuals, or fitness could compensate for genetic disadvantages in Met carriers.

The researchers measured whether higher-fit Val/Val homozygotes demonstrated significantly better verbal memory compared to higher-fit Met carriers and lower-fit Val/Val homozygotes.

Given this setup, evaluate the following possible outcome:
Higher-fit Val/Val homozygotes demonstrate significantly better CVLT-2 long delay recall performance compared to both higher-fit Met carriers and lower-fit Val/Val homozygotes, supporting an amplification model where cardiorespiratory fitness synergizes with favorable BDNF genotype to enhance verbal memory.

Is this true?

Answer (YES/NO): NO